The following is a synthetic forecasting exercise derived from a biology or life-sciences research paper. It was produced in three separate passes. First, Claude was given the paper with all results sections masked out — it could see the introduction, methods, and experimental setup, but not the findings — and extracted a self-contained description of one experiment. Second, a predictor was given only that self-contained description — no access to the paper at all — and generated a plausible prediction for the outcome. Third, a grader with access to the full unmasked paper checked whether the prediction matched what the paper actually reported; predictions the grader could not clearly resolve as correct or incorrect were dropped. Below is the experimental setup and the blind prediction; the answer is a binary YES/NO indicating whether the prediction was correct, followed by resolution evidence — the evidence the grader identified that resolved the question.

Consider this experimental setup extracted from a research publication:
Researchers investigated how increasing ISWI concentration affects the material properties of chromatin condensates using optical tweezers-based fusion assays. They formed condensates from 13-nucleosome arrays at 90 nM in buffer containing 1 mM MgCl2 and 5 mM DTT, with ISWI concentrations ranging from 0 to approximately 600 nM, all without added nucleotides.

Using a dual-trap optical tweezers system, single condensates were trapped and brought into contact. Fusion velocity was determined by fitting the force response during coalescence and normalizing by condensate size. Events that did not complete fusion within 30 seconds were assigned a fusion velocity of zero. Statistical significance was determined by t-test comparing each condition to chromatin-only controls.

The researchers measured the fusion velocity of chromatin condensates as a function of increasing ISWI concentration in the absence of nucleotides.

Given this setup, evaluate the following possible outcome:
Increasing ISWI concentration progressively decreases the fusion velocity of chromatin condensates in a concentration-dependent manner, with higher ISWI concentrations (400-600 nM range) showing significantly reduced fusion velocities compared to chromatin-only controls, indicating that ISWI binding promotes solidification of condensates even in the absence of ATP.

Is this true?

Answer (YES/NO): NO